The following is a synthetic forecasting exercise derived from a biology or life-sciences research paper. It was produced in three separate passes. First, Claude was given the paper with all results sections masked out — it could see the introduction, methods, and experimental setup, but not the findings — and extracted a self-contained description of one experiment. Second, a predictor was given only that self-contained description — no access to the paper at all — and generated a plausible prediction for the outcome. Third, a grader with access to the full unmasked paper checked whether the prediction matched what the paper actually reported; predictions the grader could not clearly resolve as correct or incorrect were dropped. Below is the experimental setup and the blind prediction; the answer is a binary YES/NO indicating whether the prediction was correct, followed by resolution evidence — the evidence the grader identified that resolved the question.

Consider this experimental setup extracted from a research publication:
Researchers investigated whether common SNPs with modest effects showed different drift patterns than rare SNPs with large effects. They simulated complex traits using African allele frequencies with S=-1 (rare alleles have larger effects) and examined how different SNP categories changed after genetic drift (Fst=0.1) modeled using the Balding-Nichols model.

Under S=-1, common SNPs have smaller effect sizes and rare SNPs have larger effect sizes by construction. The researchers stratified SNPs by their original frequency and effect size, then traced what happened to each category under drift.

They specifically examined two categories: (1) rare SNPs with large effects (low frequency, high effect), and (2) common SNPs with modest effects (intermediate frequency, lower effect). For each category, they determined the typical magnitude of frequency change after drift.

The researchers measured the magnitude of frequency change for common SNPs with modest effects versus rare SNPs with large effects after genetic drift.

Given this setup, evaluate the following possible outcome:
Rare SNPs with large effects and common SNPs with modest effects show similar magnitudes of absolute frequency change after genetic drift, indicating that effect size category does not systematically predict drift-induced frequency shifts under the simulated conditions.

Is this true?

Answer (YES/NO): NO